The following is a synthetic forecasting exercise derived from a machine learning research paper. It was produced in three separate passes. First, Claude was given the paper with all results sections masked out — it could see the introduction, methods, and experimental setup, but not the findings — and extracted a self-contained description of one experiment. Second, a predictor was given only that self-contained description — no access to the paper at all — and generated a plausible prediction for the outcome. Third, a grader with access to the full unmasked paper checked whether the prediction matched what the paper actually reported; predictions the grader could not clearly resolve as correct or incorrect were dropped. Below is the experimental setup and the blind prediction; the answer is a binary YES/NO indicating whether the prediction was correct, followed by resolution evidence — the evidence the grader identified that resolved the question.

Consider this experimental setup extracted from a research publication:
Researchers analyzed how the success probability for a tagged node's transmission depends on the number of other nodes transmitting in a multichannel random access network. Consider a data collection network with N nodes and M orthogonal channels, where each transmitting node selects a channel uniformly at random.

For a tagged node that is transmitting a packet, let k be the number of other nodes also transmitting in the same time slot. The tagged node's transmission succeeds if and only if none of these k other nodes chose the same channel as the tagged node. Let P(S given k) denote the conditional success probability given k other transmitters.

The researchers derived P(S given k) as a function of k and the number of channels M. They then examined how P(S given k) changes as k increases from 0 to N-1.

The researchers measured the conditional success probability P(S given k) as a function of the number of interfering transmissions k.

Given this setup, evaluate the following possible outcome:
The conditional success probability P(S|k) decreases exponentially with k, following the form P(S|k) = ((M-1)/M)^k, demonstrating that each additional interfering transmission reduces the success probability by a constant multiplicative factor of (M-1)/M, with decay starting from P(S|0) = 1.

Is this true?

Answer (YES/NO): YES